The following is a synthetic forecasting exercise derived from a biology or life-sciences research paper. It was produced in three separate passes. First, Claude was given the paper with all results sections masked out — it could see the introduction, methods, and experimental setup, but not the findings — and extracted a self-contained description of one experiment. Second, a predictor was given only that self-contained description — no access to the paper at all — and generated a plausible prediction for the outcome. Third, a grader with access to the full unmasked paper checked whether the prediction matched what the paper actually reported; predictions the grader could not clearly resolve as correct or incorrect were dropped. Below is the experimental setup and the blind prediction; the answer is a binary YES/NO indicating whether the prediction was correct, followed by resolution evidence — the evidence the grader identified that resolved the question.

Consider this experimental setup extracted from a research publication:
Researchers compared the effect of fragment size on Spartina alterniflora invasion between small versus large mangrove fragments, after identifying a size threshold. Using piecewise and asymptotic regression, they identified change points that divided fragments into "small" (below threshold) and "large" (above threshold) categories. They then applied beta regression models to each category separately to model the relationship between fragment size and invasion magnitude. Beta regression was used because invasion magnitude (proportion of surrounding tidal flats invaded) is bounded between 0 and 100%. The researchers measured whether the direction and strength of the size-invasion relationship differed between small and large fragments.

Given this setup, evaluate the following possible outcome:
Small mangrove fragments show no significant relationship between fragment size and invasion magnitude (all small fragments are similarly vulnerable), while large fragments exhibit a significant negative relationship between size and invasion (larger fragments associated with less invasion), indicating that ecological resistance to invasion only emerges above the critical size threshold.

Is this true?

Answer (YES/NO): NO